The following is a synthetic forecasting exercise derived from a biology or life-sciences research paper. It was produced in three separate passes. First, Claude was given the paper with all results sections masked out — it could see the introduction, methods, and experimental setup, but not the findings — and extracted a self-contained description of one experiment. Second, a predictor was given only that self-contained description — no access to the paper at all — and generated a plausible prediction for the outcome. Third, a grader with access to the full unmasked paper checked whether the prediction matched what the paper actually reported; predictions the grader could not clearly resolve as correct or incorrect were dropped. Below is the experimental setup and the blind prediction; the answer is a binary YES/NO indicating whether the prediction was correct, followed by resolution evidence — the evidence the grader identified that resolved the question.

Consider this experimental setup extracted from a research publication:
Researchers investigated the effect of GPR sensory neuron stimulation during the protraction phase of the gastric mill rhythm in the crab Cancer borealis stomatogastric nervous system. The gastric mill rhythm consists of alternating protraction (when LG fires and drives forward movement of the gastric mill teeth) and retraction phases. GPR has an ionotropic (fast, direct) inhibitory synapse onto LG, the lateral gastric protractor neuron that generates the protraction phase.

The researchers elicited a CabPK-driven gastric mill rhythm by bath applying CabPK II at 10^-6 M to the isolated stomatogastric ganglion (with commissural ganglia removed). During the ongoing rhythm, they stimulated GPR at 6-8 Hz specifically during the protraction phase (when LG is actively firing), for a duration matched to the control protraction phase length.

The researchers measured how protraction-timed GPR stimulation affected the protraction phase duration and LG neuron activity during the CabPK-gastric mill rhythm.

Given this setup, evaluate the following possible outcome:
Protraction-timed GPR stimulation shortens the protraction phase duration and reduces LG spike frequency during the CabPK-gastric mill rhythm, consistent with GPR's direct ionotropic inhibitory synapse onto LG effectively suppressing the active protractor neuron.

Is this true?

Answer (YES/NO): NO